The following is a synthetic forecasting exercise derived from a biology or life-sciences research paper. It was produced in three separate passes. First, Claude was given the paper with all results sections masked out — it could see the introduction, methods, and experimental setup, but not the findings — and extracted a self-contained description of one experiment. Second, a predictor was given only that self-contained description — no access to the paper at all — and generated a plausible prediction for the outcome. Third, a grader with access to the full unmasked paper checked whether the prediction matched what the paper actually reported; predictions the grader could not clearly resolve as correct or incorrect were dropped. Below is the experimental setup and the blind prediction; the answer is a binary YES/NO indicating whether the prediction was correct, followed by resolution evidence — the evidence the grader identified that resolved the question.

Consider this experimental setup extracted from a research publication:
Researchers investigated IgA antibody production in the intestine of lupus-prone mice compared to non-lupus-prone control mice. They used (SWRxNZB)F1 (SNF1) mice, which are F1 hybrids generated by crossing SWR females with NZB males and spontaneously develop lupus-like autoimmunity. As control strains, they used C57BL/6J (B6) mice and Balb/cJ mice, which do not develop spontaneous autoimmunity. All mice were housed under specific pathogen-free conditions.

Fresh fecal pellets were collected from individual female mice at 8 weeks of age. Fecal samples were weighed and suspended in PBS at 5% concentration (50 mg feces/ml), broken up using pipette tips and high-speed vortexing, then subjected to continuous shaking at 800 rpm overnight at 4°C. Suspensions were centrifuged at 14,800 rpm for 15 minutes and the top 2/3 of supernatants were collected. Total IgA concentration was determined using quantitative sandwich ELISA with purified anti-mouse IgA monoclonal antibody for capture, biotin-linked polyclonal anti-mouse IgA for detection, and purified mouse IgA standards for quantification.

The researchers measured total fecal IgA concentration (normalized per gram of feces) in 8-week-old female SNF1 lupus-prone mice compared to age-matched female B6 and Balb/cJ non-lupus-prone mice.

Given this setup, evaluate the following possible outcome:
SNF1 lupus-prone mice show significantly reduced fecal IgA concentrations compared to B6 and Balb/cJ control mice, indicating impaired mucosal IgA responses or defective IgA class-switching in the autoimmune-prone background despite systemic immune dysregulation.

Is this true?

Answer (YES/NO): NO